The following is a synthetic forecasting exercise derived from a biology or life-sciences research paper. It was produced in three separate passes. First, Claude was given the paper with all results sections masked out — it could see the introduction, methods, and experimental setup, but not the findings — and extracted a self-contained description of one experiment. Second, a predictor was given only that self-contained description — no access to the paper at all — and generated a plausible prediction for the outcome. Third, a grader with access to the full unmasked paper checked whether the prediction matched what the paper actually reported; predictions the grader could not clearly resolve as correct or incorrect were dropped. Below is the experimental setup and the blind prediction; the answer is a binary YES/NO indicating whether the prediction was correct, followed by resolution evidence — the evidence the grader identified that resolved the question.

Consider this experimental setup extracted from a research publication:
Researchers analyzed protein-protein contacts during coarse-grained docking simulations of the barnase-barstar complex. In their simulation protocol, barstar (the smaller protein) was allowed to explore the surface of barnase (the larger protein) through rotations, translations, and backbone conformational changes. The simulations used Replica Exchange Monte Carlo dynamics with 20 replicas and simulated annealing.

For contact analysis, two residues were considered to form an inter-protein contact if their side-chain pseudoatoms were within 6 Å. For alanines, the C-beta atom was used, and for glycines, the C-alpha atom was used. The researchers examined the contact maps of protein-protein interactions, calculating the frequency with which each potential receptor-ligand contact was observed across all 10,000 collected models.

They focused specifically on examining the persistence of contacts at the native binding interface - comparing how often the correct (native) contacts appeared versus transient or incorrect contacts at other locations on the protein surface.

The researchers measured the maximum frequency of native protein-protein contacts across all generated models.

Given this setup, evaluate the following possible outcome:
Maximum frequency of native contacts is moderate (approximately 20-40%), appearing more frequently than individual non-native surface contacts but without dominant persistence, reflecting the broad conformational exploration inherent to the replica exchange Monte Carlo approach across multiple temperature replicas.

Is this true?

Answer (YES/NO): NO